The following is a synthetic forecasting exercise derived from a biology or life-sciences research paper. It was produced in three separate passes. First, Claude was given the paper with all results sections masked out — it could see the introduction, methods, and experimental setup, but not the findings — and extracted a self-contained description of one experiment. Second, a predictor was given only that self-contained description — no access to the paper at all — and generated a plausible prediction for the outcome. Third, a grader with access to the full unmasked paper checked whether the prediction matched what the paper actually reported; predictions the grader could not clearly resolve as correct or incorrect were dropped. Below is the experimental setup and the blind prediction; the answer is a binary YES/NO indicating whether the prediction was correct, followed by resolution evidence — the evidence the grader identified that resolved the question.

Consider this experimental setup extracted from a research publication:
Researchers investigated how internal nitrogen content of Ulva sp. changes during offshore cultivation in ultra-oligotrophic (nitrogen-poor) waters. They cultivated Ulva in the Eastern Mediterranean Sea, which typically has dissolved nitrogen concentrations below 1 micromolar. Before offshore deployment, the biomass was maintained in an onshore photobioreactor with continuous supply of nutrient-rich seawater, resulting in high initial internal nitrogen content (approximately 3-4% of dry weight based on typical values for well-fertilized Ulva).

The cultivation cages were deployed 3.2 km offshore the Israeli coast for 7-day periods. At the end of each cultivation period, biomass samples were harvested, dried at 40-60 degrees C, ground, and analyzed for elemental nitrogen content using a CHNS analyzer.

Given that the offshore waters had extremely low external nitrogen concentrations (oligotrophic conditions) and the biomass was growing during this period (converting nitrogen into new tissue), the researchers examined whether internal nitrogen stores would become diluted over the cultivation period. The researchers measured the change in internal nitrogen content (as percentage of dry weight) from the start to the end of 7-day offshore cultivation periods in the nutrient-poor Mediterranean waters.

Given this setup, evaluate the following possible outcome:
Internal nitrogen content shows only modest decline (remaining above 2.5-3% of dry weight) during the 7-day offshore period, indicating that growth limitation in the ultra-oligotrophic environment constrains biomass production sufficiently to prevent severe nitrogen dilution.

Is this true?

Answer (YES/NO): NO